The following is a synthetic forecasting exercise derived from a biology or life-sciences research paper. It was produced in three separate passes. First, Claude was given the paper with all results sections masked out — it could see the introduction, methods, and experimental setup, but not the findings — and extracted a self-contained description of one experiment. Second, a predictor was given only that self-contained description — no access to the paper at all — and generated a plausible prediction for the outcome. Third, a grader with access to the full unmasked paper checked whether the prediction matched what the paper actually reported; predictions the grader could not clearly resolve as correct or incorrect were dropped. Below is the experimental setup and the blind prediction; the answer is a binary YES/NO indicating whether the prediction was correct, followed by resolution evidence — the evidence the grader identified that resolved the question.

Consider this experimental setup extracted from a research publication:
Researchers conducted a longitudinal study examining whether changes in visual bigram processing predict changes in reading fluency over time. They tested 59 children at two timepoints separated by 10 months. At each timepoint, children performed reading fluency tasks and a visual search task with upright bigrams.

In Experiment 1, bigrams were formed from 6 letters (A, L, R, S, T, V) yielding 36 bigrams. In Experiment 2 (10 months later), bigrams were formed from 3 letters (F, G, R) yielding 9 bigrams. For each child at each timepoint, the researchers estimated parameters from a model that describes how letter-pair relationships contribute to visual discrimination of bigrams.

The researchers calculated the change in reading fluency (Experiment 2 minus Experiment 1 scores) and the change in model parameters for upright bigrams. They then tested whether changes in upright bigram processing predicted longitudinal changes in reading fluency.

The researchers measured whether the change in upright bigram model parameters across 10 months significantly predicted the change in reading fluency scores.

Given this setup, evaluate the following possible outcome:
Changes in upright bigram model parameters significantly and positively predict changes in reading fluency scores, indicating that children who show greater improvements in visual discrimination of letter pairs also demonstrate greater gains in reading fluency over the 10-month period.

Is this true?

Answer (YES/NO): YES